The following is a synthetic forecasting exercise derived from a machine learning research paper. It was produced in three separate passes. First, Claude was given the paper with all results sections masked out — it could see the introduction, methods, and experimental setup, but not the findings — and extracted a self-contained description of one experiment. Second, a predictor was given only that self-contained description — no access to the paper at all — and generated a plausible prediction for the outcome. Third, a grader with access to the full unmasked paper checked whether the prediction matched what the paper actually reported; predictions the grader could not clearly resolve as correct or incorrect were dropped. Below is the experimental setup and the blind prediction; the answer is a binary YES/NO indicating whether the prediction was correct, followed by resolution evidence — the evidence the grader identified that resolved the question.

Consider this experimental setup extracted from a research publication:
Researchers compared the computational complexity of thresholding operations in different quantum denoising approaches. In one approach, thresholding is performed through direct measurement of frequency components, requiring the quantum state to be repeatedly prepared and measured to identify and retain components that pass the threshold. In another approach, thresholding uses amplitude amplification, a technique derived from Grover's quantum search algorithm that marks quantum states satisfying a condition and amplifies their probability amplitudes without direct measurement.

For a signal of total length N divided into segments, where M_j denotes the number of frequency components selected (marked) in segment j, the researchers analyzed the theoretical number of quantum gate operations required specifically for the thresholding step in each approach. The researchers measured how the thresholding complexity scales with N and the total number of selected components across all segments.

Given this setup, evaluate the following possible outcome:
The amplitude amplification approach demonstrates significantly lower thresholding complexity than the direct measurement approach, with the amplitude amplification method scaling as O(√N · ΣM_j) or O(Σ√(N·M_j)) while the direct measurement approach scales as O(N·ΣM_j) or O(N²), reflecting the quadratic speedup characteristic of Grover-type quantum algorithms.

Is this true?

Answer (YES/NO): NO